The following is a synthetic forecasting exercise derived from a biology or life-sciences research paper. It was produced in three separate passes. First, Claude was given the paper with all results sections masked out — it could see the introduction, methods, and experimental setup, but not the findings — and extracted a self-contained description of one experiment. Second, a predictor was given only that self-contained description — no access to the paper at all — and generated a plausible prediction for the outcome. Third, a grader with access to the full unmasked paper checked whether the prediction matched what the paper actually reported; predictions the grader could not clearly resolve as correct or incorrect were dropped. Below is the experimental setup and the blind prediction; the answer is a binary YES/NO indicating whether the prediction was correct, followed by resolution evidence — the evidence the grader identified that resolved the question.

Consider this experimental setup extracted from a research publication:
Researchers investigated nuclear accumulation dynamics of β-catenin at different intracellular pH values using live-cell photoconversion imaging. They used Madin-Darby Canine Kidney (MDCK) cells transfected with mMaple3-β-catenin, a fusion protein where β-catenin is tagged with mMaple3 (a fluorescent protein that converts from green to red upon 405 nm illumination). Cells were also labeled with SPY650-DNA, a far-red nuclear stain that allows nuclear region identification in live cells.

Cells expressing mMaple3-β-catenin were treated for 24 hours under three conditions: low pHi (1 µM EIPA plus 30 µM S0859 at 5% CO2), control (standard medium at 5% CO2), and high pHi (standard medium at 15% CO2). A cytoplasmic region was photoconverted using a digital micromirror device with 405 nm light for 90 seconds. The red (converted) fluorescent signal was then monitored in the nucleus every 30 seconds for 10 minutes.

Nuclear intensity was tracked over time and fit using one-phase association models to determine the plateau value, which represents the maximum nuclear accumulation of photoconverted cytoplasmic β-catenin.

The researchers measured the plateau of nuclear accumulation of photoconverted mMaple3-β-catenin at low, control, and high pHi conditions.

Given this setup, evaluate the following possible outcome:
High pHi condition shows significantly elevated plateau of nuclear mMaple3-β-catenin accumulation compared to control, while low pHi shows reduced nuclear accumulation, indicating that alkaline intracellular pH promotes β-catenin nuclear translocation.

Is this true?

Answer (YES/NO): NO